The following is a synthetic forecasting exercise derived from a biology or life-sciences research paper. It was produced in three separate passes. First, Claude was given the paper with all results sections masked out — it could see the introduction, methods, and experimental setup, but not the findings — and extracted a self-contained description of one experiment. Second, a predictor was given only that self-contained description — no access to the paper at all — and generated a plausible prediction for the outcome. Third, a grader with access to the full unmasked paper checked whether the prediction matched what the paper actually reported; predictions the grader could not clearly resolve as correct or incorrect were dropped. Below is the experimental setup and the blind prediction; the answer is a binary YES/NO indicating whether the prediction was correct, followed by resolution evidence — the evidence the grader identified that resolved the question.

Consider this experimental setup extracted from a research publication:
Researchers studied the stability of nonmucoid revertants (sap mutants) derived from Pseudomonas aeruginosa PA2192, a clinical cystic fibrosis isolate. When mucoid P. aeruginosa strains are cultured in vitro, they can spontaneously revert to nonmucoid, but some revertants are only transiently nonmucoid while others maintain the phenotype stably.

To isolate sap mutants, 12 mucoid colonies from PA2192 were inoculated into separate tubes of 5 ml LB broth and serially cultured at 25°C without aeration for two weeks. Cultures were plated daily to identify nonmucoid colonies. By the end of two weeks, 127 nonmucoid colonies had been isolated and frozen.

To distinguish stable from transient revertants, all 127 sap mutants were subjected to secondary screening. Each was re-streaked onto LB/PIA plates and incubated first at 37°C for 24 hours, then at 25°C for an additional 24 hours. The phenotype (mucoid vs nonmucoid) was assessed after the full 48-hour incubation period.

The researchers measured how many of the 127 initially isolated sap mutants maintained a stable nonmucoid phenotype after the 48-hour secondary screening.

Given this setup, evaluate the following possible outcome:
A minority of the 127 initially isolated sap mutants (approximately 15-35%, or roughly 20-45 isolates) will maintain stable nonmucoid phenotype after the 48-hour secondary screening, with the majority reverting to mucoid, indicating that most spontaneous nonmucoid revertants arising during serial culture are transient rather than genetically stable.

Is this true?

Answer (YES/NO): YES